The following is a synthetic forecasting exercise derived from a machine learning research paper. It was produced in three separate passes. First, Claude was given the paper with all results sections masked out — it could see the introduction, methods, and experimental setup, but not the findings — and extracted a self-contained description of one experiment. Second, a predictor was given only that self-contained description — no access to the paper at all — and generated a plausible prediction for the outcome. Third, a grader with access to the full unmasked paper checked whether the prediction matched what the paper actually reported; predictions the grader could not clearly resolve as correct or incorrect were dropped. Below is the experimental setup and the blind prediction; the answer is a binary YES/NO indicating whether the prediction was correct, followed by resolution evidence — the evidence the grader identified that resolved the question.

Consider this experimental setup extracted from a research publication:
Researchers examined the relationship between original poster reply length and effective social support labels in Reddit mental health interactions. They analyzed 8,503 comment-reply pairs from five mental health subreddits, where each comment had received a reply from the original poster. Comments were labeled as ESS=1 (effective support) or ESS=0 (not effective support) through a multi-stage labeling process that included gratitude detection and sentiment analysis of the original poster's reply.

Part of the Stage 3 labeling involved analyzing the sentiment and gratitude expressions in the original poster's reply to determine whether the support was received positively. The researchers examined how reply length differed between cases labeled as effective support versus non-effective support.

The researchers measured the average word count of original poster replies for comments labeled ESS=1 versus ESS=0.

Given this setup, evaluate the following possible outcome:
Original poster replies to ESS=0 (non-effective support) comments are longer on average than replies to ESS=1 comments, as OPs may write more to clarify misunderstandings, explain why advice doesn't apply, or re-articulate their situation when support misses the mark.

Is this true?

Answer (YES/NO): YES